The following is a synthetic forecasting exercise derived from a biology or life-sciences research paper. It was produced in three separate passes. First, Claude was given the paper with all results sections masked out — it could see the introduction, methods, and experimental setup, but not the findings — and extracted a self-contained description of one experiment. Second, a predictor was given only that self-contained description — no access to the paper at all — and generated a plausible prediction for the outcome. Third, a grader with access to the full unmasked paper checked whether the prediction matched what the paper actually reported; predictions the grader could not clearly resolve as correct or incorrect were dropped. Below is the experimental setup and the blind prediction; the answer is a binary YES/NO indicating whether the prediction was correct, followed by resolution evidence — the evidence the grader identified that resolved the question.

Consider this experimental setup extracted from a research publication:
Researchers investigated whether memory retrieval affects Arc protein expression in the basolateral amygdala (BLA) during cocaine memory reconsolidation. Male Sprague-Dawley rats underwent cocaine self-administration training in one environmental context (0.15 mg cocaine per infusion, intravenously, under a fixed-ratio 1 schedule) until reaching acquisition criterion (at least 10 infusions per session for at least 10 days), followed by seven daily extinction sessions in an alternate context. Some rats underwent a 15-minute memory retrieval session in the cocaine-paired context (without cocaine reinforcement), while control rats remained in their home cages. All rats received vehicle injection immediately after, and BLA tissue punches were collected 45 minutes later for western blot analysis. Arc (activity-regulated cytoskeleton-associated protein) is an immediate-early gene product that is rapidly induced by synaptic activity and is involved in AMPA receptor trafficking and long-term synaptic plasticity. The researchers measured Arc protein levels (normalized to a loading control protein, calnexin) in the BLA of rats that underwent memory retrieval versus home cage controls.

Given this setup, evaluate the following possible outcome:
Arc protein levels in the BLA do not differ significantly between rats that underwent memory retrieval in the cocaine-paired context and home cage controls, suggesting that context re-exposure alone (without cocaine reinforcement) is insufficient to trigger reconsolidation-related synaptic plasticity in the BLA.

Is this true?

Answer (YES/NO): NO